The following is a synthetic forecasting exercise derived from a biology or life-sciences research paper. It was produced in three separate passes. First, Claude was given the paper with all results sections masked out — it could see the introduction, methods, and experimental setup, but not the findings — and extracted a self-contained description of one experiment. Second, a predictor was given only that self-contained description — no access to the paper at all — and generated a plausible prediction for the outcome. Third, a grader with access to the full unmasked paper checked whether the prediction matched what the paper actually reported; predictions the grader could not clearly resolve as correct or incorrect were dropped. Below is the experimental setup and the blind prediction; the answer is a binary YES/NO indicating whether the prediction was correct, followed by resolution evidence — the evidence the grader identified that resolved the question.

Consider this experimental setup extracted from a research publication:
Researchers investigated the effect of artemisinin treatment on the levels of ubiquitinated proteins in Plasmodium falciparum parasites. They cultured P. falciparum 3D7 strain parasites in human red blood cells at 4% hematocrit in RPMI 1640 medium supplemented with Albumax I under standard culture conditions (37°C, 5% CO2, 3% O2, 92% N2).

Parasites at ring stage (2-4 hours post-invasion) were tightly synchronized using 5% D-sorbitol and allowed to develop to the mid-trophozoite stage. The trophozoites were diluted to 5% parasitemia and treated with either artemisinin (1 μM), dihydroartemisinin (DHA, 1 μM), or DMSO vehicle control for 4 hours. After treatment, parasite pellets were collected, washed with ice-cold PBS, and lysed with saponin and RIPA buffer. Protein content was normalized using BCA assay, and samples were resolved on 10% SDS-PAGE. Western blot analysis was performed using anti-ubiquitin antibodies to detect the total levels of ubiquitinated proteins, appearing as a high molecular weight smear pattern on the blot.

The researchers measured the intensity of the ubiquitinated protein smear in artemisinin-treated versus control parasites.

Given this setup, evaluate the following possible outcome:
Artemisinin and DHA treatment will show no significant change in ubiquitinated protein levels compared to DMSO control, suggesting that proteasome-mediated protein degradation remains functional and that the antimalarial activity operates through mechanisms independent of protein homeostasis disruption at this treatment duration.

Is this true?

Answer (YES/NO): NO